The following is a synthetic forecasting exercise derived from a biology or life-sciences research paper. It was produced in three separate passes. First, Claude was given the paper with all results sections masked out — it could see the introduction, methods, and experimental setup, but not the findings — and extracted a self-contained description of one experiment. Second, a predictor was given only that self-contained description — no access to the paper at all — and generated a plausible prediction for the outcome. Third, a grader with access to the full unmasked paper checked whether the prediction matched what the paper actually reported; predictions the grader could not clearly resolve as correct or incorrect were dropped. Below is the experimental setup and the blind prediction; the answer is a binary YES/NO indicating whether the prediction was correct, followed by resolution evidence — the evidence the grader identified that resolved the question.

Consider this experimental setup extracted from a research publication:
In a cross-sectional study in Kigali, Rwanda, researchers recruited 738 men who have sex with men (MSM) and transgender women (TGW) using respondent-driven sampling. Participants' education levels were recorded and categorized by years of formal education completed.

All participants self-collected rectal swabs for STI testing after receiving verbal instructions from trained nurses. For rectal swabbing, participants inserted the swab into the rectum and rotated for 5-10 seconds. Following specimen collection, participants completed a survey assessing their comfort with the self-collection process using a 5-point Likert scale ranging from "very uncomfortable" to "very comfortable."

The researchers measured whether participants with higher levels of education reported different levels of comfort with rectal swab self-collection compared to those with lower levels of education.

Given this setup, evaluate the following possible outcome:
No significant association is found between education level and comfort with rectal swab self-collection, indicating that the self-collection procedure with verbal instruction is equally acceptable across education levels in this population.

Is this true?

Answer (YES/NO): NO